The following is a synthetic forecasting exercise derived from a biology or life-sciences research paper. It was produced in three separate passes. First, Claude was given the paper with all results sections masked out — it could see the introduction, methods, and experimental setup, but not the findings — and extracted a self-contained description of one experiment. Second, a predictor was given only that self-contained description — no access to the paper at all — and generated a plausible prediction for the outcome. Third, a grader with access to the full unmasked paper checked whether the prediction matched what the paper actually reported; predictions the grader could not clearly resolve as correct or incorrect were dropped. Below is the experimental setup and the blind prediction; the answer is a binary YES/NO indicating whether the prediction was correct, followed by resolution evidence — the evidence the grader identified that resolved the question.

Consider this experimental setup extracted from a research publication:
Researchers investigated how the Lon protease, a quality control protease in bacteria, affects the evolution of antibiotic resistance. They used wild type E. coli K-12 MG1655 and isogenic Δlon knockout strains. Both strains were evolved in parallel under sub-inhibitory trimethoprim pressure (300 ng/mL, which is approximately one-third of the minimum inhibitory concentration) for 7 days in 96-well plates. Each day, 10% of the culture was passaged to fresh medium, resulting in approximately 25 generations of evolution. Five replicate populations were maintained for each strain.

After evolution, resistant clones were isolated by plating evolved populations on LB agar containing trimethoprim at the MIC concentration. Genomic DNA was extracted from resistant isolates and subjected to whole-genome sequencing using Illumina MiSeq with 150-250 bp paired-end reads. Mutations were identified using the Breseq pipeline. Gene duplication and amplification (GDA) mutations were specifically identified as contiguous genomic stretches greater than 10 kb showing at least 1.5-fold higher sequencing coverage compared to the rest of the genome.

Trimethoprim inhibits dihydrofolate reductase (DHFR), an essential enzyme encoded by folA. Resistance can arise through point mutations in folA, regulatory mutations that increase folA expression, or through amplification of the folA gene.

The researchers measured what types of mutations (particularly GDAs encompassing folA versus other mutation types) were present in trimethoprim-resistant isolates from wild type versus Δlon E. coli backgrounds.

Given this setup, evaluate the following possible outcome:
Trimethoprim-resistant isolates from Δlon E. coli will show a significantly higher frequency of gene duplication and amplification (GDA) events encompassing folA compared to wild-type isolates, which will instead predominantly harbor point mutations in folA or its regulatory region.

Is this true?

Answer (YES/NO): YES